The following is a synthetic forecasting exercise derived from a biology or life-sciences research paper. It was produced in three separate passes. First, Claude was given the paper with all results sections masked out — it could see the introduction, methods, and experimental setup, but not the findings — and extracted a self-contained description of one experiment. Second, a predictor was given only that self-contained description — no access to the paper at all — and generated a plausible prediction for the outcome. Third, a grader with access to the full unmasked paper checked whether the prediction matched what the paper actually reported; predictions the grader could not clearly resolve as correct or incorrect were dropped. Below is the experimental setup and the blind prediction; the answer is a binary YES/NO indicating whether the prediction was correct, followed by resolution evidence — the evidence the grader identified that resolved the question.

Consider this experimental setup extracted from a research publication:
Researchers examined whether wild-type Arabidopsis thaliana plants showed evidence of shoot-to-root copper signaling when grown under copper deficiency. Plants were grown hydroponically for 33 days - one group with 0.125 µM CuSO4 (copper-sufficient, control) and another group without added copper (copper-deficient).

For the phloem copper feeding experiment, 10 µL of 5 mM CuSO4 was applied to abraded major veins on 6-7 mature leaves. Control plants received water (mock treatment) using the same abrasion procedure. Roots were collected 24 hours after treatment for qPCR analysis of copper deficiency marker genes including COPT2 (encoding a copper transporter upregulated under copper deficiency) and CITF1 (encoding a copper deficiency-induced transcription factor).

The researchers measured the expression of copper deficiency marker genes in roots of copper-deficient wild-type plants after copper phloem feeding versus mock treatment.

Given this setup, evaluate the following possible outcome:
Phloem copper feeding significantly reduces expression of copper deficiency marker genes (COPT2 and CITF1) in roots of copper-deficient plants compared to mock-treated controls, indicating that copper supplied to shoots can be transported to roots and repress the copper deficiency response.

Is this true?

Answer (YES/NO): YES